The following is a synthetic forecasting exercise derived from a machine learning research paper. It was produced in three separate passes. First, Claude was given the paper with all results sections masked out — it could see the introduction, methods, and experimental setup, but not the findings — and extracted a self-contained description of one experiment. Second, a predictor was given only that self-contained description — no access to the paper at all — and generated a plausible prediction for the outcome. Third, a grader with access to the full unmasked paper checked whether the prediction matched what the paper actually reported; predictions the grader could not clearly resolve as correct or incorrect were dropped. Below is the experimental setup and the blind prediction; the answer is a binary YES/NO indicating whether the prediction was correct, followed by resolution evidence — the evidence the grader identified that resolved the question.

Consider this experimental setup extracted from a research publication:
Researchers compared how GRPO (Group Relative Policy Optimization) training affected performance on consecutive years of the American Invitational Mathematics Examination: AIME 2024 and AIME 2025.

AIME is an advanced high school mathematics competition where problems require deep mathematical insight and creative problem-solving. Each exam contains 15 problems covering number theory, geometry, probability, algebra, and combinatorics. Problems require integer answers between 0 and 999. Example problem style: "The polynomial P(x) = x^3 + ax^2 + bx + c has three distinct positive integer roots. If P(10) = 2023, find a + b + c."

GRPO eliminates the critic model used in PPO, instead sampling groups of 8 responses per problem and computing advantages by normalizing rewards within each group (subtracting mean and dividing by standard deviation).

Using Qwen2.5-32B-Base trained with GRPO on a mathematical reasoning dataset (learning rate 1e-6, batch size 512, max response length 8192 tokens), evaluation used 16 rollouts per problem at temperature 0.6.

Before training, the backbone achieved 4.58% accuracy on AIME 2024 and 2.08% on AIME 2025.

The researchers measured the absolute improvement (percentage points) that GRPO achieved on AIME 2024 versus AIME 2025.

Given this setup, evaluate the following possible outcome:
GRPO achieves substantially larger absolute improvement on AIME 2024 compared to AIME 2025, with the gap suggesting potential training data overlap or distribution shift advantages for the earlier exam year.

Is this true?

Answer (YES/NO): YES